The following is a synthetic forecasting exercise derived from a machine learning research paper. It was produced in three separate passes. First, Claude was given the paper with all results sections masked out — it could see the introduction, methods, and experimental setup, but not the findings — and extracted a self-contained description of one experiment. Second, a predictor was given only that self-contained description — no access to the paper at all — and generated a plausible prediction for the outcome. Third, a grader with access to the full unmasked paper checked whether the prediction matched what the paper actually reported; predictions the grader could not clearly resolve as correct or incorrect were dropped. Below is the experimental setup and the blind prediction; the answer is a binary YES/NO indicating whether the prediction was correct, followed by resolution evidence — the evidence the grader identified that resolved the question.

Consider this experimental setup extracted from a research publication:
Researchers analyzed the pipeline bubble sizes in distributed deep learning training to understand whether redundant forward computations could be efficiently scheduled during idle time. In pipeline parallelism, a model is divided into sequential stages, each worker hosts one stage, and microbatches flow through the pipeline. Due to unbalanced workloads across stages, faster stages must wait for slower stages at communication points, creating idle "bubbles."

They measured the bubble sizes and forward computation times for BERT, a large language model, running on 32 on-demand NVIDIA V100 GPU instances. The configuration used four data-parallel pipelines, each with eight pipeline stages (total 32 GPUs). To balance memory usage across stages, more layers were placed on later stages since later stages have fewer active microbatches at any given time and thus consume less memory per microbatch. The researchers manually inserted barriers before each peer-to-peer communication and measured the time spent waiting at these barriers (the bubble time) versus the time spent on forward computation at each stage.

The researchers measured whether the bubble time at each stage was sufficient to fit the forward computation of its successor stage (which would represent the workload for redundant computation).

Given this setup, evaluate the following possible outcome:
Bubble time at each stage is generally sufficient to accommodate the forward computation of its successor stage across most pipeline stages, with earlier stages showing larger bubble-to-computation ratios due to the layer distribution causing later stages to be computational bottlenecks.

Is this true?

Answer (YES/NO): NO